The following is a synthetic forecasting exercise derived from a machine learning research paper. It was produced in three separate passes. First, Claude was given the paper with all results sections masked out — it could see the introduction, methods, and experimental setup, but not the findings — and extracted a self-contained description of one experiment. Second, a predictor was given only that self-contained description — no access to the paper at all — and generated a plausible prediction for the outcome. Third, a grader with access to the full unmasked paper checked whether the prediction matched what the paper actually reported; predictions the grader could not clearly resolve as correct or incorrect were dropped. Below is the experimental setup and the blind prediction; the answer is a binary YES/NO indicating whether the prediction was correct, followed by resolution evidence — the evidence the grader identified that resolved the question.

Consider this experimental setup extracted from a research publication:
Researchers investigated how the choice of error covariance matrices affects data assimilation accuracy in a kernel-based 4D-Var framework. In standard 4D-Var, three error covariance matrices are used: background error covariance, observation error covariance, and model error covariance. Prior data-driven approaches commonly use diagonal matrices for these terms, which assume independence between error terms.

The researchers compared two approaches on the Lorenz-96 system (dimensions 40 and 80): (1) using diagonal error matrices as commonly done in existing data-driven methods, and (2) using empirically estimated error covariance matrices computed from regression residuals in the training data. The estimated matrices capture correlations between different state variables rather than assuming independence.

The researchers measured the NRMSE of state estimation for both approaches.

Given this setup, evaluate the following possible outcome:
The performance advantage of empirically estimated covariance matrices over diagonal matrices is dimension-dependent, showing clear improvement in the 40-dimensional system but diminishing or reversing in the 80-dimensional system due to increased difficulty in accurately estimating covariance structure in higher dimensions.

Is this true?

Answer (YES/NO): NO